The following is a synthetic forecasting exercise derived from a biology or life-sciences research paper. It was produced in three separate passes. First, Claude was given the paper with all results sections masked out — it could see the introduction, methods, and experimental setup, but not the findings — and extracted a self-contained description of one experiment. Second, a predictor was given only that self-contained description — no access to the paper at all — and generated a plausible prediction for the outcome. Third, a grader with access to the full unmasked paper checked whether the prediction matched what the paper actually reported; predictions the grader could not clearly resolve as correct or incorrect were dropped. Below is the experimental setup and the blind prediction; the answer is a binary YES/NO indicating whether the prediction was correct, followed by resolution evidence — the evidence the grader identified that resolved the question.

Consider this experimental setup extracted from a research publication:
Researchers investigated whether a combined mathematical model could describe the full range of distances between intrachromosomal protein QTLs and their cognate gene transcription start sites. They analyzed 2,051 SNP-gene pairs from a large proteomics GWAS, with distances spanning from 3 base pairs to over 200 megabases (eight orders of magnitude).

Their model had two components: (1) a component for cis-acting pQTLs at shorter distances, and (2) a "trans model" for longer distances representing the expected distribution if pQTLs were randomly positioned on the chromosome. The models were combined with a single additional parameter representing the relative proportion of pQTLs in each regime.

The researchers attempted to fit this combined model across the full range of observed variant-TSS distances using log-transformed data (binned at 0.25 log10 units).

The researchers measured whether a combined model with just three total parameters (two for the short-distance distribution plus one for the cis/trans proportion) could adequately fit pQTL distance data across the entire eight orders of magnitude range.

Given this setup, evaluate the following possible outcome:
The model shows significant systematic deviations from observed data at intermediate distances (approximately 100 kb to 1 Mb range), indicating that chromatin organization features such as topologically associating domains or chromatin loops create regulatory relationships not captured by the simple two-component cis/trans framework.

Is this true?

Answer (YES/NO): NO